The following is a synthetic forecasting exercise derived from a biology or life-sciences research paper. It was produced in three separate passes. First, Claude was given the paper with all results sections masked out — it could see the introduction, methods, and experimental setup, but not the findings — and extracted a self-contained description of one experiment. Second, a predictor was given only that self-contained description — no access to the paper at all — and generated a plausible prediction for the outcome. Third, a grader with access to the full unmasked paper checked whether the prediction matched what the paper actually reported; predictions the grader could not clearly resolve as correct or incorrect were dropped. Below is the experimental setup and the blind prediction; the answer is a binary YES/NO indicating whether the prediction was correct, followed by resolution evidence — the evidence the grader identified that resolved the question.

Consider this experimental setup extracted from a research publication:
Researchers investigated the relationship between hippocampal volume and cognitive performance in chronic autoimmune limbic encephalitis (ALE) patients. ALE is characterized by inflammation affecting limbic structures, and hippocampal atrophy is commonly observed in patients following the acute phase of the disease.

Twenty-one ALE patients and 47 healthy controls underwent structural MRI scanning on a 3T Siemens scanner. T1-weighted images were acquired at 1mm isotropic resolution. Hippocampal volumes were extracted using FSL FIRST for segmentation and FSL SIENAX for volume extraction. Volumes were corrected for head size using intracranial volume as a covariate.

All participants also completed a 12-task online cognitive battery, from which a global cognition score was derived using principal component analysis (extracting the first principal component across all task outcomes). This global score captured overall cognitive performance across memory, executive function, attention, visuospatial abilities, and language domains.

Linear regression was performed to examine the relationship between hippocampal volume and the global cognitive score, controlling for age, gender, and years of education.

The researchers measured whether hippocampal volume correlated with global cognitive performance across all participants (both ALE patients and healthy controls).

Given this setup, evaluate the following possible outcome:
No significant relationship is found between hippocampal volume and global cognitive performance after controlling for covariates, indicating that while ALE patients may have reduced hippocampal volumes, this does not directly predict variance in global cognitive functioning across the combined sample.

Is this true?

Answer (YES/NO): NO